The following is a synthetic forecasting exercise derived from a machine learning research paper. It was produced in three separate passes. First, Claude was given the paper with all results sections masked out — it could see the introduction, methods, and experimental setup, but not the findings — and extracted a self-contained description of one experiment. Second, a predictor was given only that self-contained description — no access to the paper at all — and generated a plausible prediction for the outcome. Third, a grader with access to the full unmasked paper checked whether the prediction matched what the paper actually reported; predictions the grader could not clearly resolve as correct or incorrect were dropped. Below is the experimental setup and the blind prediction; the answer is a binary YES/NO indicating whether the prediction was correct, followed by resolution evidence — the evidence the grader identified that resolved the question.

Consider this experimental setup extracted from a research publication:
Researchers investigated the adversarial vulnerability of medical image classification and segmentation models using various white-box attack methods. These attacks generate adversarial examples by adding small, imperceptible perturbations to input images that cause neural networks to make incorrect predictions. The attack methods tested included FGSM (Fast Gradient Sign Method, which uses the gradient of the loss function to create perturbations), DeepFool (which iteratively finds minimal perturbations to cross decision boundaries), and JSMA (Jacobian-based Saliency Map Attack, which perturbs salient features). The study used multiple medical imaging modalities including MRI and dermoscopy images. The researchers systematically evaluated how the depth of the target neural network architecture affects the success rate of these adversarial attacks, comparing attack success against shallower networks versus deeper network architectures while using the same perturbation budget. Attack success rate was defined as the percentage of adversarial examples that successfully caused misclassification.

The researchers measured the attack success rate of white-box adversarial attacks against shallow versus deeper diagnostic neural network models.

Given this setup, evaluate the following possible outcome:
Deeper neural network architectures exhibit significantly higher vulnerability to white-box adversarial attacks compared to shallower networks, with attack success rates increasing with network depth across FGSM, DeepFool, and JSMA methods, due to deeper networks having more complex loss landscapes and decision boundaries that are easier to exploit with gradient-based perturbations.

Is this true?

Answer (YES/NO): NO